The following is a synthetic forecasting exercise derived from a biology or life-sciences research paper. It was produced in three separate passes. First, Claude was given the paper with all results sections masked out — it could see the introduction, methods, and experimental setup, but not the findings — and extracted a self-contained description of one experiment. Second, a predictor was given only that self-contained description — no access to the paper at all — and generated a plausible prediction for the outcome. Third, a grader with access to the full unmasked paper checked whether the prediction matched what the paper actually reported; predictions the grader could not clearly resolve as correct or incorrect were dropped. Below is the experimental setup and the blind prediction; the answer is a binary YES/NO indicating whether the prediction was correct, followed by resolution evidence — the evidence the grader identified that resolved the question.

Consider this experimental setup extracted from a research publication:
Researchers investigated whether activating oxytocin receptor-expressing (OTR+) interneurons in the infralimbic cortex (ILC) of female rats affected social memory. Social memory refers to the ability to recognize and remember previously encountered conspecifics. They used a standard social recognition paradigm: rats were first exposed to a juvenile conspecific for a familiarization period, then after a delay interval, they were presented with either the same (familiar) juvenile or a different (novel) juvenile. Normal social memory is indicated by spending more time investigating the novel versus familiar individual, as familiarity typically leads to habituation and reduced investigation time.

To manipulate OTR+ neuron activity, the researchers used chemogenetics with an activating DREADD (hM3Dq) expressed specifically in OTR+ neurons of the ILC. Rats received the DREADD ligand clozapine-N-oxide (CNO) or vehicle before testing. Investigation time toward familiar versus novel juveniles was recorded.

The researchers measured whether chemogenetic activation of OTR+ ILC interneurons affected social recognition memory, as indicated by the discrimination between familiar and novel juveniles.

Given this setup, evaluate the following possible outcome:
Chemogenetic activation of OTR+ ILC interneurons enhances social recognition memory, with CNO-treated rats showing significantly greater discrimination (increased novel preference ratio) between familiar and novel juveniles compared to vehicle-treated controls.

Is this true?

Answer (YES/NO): NO